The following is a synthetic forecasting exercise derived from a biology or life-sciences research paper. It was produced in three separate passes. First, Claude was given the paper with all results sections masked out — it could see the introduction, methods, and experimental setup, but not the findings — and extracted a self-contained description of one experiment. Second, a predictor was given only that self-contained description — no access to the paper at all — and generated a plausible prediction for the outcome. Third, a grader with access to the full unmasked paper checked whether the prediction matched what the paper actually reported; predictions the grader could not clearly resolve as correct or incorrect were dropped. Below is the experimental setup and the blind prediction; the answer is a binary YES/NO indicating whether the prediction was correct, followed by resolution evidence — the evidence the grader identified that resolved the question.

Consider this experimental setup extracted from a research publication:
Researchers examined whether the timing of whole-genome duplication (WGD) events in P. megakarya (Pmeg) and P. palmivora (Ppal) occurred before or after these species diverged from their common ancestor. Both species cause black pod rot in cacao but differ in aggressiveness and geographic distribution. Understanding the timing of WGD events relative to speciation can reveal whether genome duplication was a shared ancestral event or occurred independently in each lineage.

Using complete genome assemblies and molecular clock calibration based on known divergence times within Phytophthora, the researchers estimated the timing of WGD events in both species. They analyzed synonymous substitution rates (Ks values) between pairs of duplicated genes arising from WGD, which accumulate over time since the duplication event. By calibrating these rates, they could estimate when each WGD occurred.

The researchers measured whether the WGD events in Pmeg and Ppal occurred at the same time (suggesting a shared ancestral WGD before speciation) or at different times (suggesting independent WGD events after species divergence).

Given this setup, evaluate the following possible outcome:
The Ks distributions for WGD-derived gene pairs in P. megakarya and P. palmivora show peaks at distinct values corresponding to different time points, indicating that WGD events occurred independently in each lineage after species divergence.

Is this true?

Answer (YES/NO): YES